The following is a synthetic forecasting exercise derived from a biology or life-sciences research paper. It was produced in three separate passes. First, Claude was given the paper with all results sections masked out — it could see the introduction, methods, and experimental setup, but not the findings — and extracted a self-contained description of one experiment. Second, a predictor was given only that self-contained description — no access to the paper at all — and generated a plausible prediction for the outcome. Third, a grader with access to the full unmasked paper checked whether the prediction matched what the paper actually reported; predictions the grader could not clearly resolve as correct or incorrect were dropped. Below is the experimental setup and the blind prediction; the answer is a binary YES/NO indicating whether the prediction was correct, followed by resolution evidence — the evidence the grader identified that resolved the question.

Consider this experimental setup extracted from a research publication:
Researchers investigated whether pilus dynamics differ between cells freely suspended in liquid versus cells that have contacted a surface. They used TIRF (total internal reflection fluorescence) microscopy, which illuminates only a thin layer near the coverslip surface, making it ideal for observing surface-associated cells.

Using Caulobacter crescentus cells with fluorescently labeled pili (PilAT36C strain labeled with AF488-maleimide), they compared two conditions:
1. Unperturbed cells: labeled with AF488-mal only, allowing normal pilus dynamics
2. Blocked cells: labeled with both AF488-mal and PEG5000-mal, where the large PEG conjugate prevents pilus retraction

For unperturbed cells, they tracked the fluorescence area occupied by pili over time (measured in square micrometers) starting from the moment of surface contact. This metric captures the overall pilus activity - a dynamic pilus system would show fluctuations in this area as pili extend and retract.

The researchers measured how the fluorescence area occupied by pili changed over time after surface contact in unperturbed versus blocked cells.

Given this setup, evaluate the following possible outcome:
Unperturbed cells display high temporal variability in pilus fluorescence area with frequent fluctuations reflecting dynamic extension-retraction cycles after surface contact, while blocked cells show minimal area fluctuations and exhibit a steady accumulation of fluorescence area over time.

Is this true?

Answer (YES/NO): NO